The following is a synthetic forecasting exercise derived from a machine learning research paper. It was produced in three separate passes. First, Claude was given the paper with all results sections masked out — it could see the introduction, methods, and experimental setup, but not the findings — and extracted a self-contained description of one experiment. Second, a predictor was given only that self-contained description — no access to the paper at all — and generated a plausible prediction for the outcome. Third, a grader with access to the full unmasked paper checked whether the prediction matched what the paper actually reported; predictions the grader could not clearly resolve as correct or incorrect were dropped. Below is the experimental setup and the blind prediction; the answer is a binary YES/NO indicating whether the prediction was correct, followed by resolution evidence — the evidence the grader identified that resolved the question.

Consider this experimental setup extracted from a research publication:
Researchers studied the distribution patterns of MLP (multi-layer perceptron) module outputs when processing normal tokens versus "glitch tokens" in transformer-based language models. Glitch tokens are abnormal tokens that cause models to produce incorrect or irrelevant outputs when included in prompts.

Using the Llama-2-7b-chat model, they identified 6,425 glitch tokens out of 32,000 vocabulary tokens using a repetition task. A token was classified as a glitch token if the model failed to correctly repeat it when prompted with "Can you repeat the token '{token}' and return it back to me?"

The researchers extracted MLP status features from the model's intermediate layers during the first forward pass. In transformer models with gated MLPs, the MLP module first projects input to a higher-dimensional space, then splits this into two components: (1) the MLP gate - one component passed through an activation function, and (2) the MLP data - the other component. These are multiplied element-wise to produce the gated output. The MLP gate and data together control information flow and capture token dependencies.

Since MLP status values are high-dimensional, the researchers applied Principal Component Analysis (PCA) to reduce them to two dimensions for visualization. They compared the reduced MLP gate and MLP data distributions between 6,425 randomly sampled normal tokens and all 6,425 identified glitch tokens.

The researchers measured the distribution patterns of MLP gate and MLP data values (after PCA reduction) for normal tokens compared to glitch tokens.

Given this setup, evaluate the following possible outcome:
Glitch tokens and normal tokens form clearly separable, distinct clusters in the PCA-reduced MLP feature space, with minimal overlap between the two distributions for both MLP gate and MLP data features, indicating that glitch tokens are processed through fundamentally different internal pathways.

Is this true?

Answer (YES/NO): NO